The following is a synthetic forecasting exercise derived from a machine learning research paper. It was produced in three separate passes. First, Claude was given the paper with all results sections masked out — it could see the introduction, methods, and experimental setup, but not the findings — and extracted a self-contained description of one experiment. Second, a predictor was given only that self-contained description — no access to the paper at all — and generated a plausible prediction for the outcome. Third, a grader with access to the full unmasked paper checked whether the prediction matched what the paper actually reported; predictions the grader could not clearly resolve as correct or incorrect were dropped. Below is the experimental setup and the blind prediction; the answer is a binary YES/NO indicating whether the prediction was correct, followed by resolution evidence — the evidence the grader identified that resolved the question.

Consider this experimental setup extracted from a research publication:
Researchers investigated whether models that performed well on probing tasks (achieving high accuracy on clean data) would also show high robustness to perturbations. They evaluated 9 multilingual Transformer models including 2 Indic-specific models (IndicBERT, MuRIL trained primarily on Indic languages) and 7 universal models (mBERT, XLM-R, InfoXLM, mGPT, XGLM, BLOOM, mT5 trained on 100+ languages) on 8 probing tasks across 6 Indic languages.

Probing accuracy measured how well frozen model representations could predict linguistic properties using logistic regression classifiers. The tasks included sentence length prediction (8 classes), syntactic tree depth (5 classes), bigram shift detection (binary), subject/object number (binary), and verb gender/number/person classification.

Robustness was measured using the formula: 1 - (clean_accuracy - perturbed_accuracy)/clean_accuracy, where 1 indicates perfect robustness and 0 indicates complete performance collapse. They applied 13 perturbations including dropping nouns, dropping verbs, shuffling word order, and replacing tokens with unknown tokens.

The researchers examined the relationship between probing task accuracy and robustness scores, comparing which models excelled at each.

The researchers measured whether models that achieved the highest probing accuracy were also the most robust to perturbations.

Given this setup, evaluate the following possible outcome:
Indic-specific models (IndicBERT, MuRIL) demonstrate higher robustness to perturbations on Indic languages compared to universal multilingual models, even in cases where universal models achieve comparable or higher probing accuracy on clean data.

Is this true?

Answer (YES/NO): NO